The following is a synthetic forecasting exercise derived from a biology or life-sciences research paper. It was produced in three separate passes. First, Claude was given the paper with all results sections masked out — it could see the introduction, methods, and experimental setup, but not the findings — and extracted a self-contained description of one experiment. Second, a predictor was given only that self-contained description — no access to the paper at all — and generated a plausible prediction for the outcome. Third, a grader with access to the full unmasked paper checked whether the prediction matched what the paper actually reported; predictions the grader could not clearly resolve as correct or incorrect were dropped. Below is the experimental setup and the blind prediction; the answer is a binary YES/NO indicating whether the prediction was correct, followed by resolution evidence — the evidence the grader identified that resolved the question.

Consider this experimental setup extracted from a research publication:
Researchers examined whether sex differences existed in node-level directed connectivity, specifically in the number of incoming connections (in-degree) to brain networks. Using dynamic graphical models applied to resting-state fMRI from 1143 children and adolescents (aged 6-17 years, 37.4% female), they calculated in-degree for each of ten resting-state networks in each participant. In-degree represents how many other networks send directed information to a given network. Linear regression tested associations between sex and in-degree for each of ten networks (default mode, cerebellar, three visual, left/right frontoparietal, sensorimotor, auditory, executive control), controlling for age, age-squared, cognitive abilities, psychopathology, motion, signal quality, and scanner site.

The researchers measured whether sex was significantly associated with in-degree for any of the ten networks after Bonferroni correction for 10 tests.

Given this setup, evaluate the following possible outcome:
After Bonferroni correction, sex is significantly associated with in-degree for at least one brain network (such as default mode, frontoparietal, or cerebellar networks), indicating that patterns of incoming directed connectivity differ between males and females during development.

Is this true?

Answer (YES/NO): NO